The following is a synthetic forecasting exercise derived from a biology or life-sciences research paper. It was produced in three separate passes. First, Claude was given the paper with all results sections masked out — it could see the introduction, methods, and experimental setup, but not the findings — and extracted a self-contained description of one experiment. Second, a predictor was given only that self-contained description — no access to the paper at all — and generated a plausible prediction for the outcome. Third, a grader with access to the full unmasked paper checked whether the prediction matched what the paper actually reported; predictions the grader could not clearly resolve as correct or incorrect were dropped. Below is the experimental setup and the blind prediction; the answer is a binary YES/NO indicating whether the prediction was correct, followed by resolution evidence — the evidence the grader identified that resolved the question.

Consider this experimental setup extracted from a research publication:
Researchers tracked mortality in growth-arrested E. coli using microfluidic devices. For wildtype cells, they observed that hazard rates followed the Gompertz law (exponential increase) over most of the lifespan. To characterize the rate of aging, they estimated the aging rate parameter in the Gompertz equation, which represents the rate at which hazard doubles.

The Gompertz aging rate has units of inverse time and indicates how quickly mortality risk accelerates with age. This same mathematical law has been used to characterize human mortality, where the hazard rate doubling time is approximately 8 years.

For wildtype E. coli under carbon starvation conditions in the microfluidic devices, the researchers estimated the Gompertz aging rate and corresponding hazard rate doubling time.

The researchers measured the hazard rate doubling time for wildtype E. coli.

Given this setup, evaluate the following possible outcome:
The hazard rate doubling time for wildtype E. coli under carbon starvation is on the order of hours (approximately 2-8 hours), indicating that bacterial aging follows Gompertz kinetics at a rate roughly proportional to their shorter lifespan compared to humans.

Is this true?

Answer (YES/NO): NO